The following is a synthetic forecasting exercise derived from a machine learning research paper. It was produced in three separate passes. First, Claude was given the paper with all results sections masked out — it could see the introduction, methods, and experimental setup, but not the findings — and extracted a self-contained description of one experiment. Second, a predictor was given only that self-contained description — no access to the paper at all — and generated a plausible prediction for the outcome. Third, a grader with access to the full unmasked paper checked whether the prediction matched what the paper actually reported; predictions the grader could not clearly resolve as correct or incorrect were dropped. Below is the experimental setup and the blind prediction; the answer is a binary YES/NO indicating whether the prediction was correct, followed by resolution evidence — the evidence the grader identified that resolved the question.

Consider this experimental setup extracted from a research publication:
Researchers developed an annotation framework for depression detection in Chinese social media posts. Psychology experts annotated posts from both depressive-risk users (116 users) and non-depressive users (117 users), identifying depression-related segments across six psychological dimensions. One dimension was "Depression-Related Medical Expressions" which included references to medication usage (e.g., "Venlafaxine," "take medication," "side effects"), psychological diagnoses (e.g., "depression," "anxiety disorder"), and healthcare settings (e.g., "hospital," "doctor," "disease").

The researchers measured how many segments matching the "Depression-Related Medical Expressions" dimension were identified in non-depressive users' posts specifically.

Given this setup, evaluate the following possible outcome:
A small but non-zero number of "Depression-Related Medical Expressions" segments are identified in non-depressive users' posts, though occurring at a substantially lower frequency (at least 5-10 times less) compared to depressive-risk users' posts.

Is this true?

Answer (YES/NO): YES